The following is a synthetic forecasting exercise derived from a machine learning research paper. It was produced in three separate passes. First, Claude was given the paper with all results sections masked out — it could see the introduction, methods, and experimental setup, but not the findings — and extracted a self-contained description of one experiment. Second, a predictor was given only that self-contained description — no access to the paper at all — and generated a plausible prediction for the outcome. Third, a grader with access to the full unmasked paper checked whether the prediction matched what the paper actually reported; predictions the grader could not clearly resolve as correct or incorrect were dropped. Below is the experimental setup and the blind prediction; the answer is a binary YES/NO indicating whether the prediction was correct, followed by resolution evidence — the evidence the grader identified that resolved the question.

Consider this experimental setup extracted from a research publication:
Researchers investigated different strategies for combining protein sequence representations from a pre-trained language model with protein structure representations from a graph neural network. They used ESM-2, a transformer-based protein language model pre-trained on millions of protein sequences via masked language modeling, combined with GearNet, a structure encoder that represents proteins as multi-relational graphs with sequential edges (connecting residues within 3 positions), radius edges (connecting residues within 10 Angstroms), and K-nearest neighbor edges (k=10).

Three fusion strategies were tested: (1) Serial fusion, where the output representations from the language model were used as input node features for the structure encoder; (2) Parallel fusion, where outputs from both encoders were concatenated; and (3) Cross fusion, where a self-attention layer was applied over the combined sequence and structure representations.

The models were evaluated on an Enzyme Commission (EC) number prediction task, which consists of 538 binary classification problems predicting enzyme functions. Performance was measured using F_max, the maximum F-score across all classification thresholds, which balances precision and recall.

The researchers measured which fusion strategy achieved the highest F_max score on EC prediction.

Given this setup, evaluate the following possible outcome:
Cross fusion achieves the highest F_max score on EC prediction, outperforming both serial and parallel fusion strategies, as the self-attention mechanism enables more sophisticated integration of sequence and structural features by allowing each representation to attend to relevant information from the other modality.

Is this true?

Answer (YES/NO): NO